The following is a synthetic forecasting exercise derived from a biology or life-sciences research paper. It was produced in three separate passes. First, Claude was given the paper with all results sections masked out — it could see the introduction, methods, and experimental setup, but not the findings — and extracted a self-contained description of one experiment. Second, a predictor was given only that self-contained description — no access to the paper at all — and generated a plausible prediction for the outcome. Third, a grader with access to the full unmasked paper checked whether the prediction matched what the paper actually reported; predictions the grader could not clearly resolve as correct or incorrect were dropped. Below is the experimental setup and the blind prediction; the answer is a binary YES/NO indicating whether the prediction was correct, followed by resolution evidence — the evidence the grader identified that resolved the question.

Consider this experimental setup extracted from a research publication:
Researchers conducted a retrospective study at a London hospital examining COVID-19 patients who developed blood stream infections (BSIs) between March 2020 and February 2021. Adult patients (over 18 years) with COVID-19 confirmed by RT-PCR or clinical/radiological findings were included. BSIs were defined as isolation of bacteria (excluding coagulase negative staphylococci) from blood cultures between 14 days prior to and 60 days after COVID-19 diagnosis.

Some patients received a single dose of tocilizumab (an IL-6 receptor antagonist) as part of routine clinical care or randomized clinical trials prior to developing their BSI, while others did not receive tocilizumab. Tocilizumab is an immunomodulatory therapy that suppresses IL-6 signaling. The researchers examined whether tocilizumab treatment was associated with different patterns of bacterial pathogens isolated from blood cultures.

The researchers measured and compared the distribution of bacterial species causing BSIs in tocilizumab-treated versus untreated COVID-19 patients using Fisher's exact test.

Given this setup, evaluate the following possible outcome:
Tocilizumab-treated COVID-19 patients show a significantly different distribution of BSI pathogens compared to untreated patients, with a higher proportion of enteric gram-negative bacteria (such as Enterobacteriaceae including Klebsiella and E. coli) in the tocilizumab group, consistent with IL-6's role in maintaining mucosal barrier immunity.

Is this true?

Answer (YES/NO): NO